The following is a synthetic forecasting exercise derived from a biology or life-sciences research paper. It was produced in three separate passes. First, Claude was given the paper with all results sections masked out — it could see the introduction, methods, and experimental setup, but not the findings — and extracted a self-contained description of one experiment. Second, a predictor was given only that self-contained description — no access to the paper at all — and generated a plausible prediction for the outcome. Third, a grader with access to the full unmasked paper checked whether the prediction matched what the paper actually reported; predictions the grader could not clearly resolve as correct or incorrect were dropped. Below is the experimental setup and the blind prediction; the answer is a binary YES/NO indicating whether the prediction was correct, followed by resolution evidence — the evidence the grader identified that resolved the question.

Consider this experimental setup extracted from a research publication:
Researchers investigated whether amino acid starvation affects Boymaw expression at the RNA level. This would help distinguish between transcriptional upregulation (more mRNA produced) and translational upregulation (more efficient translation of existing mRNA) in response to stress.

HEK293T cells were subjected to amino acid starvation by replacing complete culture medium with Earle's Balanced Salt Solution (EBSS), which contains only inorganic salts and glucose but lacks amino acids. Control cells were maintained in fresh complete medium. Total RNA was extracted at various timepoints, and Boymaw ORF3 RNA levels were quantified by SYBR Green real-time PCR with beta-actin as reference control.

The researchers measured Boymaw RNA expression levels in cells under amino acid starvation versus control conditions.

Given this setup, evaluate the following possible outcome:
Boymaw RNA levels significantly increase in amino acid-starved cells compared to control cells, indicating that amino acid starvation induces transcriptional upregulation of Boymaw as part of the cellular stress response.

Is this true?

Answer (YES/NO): YES